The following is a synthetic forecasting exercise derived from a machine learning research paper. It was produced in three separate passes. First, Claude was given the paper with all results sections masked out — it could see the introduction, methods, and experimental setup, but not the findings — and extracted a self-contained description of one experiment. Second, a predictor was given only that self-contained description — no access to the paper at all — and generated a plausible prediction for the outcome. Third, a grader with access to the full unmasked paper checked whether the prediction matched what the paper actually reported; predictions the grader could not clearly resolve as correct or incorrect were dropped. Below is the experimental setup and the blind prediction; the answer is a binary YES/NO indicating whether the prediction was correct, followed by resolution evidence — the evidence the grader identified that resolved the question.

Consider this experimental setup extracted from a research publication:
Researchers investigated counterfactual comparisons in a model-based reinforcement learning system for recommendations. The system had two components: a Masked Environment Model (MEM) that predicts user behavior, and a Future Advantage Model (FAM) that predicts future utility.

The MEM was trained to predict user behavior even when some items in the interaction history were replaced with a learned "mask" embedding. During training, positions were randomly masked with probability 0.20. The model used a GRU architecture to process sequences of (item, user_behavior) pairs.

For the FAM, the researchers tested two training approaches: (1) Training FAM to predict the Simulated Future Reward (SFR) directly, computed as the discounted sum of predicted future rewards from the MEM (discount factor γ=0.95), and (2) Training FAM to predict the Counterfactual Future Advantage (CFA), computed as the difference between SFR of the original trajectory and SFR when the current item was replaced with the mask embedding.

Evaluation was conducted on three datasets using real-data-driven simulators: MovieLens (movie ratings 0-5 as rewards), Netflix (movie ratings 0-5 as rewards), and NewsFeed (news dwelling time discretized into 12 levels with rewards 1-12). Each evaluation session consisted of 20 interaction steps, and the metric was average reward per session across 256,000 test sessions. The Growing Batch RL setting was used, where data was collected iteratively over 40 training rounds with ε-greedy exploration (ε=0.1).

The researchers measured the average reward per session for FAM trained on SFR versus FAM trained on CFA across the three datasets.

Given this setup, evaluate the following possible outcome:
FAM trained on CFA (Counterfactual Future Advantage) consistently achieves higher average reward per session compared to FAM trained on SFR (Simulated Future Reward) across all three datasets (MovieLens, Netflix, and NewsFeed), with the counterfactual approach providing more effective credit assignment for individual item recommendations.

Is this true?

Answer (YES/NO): YES